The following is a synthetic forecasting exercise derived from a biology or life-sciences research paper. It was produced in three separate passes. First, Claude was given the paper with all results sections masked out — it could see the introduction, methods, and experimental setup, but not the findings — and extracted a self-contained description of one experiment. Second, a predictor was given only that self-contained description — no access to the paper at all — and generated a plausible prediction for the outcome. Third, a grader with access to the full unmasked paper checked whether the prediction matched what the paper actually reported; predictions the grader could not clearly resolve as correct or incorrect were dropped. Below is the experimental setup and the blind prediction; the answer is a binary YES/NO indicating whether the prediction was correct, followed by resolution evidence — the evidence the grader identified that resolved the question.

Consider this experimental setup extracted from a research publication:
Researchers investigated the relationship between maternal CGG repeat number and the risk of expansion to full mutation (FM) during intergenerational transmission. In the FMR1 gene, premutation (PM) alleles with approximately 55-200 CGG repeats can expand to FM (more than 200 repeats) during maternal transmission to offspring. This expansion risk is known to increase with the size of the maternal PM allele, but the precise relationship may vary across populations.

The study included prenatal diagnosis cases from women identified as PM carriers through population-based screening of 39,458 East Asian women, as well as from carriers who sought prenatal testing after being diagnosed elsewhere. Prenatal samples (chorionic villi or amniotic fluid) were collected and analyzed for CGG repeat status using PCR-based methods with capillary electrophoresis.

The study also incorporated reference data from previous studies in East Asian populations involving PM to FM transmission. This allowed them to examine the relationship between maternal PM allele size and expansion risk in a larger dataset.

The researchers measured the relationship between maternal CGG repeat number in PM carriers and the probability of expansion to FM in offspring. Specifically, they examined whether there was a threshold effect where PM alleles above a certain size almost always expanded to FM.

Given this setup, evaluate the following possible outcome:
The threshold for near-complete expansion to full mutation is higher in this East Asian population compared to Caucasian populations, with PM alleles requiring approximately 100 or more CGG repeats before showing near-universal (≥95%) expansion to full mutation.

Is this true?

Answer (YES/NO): NO